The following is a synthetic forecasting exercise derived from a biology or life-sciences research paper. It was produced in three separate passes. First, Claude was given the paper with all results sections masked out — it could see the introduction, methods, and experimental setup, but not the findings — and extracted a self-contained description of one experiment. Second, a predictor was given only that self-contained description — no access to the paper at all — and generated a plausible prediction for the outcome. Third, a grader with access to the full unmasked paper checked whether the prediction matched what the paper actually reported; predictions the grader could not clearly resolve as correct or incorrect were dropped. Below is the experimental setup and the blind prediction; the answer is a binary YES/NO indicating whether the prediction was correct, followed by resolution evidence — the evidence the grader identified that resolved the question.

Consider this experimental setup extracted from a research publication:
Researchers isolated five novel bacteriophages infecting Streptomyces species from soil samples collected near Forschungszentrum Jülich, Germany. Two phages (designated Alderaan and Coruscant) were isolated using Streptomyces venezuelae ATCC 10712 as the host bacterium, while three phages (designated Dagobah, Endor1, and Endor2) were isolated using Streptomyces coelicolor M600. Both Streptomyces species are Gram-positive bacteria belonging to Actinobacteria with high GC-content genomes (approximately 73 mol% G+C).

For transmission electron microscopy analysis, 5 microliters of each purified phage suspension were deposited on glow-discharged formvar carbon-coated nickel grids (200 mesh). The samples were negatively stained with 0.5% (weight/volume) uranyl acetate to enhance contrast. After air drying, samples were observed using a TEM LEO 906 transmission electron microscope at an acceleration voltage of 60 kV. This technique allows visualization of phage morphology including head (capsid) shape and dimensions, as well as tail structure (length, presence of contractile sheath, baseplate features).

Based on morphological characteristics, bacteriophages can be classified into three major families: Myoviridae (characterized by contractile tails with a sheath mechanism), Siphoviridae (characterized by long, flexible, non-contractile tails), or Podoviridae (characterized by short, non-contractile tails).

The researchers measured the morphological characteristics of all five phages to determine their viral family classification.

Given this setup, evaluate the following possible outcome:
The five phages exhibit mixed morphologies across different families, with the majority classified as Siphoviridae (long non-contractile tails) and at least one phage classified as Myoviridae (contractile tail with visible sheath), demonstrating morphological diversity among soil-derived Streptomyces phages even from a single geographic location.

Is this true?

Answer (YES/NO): NO